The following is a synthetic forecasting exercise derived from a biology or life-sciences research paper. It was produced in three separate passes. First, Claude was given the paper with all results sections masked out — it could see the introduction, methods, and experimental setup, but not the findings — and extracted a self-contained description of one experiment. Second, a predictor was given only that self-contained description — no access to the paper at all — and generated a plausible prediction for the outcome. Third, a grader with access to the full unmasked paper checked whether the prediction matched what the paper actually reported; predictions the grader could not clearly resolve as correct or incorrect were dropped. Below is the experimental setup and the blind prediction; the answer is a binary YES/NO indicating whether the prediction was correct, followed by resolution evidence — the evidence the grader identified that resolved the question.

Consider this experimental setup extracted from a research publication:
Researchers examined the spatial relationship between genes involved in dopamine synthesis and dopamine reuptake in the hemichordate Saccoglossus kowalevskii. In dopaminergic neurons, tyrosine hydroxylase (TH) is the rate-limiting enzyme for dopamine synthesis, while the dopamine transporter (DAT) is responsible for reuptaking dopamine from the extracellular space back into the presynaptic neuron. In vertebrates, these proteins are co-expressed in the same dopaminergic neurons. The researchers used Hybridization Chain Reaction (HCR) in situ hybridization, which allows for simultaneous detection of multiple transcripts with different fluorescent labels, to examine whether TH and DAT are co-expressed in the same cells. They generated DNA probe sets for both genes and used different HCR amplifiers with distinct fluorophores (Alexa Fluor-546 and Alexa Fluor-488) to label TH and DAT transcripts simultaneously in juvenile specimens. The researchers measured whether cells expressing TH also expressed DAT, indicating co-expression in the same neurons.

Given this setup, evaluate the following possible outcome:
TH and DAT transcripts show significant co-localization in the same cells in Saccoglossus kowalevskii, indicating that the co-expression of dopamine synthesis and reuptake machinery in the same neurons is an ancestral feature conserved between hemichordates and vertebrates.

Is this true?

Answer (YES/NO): YES